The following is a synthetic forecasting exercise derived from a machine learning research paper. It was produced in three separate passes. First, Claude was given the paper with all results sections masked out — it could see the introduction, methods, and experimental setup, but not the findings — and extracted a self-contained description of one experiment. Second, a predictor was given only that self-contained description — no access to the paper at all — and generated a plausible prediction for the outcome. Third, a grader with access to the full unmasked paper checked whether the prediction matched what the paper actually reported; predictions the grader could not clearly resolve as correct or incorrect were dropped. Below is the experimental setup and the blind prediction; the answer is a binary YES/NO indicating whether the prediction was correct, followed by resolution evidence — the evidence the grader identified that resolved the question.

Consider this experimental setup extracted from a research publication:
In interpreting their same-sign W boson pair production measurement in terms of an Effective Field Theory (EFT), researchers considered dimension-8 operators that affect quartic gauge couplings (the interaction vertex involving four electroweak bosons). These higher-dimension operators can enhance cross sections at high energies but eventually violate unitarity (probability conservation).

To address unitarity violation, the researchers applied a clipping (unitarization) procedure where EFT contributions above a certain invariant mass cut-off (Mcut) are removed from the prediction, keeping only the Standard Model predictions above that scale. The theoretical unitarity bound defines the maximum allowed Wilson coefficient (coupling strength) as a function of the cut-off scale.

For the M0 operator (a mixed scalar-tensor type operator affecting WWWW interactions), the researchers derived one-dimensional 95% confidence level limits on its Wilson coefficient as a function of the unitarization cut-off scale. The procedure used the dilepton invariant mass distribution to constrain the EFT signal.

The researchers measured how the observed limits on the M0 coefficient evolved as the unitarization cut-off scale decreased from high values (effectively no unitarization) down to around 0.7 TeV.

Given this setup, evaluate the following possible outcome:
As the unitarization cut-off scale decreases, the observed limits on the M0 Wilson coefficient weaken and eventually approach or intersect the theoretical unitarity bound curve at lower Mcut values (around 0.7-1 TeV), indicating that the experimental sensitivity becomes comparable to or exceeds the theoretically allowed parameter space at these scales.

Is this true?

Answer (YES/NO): YES